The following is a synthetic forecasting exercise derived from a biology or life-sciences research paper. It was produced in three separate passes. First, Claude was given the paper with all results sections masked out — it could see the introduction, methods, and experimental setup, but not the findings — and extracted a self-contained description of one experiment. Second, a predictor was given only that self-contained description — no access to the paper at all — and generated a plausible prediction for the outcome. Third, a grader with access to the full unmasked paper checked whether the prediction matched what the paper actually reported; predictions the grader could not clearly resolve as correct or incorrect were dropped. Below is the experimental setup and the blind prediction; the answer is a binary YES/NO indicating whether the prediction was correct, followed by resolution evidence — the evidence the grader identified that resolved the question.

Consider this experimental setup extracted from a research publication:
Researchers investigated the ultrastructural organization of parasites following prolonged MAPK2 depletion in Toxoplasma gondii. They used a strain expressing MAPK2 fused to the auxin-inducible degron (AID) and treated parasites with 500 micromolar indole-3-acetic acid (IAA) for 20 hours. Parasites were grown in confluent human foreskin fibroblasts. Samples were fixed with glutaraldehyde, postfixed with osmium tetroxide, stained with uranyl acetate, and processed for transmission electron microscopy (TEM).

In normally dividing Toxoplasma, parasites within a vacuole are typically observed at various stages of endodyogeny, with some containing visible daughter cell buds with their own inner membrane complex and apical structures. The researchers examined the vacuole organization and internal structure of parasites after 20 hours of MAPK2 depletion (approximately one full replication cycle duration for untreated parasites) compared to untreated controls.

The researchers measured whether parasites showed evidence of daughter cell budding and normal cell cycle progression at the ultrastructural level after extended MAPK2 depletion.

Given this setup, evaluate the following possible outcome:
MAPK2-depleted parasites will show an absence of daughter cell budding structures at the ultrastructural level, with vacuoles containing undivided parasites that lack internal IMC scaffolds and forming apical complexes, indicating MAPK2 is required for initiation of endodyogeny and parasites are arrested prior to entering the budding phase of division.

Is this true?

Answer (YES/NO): YES